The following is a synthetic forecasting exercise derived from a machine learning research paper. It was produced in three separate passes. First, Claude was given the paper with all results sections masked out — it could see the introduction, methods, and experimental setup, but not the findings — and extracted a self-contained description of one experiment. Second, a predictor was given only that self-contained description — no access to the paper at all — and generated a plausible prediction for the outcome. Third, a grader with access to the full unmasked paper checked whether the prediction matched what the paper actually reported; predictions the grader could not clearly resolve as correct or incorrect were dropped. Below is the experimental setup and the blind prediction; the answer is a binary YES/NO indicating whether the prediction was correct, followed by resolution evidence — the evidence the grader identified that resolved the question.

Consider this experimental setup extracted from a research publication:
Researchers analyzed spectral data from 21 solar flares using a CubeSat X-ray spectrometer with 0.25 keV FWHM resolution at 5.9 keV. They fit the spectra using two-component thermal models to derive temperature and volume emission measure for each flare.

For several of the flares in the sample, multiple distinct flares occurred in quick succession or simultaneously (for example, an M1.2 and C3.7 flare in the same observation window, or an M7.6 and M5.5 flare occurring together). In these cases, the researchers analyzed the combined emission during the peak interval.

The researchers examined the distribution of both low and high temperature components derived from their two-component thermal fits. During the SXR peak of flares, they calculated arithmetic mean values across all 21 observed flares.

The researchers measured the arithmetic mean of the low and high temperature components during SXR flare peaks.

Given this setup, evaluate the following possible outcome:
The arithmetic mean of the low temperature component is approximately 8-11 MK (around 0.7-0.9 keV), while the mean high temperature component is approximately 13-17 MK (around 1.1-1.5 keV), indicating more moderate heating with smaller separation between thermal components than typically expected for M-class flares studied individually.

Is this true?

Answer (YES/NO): NO